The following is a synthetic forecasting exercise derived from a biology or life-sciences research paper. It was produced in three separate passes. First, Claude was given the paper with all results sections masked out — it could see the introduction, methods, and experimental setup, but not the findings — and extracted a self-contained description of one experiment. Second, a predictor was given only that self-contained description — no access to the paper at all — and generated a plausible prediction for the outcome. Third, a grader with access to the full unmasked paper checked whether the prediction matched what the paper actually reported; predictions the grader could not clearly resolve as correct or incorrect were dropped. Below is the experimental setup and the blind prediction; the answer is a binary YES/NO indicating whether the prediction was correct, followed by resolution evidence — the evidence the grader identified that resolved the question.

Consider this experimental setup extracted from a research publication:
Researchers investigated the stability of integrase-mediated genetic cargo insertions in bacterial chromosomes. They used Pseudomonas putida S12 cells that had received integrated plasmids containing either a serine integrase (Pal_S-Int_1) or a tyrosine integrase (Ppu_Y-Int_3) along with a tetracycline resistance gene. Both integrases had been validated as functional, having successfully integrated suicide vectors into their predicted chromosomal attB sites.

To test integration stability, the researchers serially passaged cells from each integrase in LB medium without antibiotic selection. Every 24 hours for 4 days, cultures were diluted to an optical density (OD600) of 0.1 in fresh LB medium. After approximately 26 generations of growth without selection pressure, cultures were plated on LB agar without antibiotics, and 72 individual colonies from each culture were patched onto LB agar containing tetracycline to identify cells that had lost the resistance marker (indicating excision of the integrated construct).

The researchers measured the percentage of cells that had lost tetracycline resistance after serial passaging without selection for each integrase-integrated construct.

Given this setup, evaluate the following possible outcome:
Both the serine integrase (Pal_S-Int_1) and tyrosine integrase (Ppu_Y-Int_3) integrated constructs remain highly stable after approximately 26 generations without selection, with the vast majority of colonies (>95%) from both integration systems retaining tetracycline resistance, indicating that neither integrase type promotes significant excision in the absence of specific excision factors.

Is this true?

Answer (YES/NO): YES